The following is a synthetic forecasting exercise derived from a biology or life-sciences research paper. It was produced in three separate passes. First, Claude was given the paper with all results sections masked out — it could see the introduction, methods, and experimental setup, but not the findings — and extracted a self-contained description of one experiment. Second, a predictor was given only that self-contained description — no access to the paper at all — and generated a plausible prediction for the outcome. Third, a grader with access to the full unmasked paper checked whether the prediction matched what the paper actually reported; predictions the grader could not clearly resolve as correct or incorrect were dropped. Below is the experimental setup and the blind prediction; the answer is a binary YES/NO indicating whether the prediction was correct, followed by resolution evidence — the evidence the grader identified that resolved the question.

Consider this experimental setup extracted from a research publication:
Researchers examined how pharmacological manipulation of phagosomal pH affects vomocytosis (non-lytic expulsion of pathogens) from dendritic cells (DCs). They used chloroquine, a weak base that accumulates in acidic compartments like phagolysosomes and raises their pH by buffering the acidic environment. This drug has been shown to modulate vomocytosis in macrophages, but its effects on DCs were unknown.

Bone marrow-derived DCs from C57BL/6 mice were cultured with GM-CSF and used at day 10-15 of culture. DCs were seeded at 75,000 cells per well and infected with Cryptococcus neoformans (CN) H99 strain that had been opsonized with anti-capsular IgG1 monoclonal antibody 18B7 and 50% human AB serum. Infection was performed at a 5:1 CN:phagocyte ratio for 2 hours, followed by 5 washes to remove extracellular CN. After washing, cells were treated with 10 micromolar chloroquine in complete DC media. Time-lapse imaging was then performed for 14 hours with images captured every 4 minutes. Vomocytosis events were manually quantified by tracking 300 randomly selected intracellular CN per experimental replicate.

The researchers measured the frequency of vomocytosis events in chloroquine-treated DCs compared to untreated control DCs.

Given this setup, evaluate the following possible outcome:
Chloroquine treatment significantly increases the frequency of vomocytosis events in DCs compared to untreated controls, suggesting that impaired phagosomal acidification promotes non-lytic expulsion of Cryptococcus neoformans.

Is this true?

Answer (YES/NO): NO